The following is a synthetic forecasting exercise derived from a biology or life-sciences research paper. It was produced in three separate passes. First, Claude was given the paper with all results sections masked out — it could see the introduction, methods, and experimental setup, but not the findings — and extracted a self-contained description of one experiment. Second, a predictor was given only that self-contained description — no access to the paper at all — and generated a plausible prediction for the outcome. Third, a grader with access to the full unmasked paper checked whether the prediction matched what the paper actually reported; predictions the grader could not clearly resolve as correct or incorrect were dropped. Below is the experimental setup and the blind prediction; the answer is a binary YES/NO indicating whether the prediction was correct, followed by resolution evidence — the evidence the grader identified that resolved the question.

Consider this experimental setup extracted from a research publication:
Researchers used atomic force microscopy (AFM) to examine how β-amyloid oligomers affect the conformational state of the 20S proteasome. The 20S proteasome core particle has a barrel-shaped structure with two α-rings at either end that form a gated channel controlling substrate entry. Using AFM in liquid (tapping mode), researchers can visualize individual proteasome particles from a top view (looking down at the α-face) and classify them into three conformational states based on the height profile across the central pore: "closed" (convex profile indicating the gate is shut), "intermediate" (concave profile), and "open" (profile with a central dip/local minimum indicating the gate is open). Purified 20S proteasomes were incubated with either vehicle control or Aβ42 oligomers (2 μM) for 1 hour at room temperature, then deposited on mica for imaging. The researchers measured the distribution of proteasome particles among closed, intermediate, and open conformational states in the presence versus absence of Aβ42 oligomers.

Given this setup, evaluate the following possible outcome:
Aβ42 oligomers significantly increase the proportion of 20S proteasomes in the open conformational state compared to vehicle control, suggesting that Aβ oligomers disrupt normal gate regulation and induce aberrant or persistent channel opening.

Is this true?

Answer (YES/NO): NO